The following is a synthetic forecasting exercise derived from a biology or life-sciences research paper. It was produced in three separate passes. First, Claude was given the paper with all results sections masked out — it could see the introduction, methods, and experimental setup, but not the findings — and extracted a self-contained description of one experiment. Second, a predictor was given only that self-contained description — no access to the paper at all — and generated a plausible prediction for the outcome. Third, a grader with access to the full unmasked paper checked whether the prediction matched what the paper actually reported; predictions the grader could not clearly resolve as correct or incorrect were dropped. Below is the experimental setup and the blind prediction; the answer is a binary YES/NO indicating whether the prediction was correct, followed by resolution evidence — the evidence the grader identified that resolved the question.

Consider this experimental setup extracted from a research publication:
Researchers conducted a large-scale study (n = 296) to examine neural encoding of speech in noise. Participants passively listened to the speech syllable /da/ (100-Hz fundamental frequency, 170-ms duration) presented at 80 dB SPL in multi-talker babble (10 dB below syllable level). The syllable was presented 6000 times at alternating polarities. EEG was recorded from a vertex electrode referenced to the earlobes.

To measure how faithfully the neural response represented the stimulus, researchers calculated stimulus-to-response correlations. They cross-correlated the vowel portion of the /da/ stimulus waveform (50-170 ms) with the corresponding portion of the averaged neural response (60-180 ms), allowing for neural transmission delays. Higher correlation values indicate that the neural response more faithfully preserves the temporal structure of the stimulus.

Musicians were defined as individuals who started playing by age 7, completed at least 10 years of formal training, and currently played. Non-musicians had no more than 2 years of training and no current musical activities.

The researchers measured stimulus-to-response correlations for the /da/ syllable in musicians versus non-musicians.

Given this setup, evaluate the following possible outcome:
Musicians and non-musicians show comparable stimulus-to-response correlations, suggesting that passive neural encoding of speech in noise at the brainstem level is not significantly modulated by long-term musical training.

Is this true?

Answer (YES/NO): YES